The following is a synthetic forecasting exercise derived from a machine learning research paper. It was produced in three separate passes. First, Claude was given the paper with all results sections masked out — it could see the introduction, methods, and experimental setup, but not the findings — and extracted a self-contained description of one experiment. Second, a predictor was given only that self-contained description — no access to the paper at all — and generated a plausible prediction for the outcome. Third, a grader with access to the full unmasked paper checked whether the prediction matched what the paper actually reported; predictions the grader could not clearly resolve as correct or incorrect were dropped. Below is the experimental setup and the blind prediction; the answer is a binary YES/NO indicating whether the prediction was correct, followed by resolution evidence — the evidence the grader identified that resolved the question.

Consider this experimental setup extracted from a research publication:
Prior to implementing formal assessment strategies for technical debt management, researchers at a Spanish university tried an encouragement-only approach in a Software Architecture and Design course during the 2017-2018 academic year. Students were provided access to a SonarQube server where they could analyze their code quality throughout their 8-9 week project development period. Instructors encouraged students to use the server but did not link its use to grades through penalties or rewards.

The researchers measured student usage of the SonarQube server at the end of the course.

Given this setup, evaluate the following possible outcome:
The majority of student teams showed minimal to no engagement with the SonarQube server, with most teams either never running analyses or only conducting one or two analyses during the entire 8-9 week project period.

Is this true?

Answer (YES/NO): YES